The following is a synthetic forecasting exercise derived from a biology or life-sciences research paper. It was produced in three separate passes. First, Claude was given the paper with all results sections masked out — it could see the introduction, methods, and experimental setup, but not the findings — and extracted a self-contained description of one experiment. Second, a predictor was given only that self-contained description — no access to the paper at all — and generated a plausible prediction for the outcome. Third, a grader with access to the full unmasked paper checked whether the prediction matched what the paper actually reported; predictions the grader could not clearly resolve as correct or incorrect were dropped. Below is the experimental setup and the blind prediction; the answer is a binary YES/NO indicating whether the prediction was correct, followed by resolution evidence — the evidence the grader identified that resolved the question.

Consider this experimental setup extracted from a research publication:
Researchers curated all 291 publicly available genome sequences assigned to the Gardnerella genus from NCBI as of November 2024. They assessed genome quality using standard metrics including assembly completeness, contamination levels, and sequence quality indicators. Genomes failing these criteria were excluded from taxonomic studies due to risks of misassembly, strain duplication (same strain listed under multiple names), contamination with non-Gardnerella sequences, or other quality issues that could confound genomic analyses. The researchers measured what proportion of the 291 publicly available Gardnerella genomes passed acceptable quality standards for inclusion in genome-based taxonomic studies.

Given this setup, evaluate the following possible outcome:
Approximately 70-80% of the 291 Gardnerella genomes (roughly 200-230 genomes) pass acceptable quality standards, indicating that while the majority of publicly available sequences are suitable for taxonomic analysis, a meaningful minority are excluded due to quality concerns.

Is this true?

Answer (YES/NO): NO